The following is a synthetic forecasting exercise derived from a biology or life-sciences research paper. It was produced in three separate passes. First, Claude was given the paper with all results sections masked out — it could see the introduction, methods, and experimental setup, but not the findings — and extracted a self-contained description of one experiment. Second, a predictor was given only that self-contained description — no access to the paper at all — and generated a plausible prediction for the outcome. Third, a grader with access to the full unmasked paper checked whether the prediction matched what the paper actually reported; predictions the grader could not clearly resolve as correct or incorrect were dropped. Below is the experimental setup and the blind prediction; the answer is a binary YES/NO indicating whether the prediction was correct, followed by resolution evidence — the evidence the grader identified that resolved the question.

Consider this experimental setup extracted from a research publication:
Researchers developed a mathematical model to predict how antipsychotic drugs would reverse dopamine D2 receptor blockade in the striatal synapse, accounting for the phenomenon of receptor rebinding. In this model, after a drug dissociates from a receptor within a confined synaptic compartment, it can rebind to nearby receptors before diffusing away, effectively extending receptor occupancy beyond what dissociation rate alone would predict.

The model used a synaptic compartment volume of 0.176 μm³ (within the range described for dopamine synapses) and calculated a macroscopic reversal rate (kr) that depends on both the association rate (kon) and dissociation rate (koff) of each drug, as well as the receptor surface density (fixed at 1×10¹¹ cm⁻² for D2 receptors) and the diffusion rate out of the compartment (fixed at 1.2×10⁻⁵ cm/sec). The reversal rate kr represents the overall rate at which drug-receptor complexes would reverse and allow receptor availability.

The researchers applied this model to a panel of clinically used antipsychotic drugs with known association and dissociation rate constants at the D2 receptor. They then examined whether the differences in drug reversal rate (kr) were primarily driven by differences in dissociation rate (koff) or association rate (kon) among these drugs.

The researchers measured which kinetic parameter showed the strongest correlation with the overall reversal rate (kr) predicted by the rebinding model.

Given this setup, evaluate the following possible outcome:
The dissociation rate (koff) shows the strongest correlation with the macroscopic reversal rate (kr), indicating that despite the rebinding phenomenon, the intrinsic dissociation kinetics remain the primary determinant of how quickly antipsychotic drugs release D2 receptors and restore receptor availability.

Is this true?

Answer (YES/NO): NO